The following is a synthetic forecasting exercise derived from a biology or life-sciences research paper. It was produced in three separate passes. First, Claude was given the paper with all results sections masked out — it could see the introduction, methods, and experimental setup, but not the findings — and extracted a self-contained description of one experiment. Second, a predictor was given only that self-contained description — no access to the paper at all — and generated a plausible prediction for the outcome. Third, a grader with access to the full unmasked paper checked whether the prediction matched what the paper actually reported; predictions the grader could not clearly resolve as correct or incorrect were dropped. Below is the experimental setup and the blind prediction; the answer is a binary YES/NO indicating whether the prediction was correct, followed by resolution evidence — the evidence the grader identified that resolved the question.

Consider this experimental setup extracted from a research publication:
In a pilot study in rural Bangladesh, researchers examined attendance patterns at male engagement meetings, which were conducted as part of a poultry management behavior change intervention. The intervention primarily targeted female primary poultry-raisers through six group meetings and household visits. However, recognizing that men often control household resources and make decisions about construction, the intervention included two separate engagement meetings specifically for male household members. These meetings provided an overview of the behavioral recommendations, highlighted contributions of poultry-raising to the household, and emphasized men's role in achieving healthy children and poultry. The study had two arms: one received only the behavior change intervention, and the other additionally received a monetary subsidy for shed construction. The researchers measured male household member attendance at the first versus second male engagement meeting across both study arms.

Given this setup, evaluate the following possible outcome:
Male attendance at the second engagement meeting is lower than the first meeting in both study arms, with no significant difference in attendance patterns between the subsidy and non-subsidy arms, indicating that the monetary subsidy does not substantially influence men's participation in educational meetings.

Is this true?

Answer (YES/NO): NO